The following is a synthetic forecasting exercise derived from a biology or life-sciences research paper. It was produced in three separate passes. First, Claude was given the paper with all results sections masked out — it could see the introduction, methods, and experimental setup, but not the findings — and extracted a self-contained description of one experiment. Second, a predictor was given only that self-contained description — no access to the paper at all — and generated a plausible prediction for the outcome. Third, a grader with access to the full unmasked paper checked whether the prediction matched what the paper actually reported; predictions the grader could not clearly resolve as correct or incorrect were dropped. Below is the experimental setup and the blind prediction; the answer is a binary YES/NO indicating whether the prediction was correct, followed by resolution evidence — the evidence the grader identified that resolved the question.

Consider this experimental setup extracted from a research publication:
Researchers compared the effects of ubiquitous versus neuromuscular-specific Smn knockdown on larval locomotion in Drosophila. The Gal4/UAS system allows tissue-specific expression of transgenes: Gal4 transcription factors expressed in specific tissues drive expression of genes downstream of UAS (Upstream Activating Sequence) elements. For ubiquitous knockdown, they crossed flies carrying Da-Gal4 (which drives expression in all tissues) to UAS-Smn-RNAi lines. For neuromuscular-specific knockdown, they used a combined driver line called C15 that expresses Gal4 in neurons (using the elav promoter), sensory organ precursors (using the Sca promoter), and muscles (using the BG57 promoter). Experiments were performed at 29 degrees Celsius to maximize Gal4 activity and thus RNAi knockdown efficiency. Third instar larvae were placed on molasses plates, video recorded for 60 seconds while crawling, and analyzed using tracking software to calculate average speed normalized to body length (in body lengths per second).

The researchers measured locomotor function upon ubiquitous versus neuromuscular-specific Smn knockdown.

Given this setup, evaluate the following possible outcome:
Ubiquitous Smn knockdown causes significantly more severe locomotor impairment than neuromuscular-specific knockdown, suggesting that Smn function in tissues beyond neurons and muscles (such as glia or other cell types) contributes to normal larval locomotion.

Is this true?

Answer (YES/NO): NO